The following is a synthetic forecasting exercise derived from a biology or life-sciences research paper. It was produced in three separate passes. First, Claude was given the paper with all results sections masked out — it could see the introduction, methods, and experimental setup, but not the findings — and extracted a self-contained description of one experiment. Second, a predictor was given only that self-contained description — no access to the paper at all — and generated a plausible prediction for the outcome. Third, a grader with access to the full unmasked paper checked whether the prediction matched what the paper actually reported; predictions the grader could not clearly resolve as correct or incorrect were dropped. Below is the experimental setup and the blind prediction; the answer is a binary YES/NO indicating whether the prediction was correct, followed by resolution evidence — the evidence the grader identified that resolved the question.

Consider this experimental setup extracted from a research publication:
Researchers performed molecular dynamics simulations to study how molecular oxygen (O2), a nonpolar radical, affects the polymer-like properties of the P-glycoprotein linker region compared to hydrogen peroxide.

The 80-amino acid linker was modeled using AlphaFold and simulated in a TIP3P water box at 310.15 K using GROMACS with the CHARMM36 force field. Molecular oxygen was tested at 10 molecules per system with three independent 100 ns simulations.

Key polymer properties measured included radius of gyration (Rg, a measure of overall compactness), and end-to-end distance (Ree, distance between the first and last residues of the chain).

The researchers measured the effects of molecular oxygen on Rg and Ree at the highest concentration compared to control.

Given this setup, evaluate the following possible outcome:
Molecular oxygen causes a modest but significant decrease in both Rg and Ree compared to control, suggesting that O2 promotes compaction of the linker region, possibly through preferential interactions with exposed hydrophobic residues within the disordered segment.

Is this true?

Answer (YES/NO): NO